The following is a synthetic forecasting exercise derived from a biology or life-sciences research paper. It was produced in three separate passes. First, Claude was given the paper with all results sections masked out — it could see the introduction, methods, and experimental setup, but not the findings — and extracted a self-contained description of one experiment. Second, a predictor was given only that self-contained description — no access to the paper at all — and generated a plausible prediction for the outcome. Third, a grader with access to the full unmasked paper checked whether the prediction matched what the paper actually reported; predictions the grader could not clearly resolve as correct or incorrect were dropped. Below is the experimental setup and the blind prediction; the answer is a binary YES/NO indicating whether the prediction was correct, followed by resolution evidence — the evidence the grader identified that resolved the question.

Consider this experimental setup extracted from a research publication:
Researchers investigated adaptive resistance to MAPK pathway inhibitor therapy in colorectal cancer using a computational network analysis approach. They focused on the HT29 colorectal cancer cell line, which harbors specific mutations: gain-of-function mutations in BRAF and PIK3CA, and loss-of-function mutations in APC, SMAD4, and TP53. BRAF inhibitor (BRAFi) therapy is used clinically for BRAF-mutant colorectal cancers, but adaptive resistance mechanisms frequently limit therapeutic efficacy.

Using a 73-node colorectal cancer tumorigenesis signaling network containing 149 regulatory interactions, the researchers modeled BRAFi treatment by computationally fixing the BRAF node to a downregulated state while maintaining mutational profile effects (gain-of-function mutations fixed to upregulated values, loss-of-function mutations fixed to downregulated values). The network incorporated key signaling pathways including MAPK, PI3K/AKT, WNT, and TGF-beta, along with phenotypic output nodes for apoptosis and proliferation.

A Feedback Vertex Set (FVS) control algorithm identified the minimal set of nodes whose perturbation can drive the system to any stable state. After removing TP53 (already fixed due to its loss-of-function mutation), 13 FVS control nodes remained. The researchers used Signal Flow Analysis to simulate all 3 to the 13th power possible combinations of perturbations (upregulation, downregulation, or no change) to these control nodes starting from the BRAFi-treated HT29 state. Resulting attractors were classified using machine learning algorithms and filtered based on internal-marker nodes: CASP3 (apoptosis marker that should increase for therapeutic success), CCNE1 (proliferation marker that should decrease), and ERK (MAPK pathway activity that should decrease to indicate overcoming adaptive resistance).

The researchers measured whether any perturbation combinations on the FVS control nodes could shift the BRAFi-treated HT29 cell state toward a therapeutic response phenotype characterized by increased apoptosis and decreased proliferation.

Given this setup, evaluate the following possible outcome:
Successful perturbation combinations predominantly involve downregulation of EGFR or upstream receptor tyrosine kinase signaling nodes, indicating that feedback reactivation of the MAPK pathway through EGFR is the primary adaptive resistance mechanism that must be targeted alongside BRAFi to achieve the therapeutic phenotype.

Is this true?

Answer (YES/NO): NO